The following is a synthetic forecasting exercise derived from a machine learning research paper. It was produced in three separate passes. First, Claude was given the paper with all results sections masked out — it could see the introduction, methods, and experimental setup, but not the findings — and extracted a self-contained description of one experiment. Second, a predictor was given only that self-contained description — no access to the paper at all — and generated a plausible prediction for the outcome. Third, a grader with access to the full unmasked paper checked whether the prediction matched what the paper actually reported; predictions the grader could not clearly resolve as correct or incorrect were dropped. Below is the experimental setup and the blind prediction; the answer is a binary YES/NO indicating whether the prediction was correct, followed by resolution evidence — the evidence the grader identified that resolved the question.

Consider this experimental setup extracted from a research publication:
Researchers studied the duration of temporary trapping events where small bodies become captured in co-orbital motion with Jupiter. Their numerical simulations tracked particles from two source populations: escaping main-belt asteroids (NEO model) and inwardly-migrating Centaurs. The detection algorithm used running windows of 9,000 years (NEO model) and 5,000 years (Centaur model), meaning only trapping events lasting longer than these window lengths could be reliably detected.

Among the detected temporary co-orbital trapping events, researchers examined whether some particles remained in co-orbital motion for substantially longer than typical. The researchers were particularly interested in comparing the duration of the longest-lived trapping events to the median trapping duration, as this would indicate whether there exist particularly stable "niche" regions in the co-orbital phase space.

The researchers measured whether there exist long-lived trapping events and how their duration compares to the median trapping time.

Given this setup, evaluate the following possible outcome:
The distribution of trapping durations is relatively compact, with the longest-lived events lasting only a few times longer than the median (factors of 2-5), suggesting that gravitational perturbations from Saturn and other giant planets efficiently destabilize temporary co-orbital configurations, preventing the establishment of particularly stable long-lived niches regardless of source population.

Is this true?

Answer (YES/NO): NO